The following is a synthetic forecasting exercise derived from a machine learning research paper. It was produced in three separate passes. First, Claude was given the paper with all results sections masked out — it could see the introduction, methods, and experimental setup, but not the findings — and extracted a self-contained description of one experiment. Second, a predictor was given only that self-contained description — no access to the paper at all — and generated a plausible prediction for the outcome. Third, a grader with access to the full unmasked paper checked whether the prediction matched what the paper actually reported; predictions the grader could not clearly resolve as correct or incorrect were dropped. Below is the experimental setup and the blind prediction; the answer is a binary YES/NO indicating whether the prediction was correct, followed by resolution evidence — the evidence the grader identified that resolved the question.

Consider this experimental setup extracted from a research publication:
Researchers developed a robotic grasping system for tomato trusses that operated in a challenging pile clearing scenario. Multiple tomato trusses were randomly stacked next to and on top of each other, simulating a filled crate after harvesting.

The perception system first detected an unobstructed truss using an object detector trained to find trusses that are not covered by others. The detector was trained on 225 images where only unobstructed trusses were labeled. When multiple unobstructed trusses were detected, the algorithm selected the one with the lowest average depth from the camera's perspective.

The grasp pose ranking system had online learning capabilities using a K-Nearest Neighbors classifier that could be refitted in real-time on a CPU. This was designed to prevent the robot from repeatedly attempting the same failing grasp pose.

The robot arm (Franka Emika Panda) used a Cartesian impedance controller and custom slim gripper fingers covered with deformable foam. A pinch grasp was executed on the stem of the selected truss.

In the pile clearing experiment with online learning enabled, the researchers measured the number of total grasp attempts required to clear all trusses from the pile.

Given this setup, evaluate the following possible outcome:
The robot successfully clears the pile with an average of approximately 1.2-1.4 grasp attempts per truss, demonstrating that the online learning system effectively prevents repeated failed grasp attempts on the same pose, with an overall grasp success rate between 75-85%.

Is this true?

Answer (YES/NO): NO